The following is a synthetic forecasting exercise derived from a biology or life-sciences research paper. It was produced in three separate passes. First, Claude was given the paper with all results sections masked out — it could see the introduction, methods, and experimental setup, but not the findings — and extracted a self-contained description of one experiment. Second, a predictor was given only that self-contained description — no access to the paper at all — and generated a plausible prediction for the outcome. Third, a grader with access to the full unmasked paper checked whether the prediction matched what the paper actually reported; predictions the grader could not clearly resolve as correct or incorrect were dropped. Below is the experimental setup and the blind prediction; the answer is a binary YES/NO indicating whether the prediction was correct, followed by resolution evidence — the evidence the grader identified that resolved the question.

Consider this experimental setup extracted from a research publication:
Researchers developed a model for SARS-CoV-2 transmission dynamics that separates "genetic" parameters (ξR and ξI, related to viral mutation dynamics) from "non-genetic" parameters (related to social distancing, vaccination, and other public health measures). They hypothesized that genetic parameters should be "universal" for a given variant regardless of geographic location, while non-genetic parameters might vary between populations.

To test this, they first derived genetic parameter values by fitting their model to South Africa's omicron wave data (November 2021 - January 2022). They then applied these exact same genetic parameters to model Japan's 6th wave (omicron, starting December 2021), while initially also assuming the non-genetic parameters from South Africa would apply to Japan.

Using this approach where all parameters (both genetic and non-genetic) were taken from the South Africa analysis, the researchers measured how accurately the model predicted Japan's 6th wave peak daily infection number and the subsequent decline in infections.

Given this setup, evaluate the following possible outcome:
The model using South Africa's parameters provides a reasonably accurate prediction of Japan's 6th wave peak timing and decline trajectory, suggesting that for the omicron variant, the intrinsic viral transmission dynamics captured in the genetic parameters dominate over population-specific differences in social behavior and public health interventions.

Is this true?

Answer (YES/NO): NO